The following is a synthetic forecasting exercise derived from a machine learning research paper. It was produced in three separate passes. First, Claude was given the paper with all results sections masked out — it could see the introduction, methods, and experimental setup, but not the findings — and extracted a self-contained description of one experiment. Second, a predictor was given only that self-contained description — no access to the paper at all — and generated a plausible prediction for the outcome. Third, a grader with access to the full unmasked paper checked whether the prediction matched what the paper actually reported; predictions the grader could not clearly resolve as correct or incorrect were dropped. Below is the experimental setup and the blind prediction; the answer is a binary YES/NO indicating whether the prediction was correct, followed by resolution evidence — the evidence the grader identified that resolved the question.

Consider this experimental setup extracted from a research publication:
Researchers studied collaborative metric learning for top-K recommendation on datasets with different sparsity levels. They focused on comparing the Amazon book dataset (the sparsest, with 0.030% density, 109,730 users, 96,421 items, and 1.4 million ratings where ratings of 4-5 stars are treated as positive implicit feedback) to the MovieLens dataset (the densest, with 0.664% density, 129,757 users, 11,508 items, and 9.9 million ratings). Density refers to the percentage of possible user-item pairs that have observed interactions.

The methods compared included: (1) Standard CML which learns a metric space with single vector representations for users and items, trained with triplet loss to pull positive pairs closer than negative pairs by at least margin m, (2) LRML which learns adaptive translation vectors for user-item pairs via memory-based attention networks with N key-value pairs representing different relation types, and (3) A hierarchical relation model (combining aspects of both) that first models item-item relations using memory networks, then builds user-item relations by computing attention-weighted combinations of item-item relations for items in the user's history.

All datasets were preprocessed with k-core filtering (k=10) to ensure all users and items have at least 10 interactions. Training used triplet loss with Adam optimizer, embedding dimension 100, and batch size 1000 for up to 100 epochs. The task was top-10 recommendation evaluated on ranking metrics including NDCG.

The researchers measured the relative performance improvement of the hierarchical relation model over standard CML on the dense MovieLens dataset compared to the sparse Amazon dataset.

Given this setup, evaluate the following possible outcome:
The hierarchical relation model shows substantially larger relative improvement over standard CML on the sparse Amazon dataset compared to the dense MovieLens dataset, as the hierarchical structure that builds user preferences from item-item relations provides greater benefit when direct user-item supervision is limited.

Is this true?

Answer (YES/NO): NO